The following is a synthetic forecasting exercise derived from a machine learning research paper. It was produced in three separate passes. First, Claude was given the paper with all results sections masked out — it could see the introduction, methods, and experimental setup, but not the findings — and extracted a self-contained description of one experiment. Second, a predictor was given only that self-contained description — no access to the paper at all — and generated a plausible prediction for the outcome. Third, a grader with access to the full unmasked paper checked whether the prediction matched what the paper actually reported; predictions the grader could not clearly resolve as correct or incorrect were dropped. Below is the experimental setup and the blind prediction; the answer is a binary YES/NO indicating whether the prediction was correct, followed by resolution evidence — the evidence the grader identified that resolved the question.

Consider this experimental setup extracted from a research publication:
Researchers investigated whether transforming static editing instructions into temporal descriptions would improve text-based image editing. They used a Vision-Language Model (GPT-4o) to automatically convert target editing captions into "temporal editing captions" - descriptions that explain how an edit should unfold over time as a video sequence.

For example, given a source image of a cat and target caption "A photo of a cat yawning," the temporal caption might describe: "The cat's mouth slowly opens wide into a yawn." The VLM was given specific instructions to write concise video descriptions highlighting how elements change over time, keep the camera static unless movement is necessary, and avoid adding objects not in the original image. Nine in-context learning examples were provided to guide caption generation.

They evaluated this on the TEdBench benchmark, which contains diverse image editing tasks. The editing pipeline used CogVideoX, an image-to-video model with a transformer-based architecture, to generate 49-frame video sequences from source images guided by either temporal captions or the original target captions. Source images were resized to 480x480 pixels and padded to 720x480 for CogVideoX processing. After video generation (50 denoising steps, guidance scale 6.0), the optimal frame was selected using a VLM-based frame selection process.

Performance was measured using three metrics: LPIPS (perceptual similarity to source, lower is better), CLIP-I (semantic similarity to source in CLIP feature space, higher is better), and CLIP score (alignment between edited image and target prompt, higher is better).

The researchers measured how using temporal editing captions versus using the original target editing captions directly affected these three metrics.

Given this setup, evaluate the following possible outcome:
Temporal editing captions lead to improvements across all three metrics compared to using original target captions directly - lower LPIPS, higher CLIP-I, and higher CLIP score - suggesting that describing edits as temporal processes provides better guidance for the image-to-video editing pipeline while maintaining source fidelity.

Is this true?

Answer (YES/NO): NO